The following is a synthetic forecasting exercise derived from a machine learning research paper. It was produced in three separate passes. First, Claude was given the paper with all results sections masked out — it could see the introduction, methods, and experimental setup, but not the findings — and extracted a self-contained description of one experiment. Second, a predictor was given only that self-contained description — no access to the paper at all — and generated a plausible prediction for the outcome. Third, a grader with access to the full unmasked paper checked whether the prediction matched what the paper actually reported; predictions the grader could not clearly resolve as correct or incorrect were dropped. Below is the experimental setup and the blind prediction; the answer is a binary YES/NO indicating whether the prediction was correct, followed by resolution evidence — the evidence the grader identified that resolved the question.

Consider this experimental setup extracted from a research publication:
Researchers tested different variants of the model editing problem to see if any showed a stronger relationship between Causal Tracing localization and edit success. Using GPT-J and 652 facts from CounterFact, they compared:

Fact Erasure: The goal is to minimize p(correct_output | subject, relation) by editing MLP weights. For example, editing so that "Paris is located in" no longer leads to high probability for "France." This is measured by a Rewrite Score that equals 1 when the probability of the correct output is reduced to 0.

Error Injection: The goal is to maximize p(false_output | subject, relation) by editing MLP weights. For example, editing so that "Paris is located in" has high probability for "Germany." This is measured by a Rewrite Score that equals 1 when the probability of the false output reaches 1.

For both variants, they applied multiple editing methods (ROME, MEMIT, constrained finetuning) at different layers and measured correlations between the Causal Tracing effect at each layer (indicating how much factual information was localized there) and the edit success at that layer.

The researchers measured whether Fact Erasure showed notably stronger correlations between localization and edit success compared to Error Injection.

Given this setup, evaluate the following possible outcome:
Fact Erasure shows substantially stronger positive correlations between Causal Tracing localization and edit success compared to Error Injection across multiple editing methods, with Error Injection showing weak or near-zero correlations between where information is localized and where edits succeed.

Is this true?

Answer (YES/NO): NO